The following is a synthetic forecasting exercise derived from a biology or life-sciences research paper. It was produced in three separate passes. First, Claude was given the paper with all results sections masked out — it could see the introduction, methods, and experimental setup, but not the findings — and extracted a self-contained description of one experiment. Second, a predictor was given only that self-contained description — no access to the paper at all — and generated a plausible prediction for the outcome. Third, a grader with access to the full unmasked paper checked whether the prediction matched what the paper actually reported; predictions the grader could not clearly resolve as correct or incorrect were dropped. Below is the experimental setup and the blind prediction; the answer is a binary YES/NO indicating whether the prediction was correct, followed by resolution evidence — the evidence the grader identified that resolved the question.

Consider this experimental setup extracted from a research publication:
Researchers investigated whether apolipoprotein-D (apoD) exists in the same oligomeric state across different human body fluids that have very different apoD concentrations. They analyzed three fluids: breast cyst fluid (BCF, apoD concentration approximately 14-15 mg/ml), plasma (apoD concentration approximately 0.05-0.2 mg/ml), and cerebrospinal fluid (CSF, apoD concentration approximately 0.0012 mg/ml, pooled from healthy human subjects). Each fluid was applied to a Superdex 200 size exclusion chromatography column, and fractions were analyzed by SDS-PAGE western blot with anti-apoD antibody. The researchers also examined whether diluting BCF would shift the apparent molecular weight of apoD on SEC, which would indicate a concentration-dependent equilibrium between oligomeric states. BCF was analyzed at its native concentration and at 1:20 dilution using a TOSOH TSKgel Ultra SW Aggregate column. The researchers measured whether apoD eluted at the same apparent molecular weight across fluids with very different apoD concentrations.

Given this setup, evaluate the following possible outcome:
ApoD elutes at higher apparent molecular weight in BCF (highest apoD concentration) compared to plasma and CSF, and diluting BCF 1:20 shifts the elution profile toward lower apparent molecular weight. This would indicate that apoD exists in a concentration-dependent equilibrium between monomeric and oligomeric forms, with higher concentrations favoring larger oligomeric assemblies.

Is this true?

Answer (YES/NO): NO